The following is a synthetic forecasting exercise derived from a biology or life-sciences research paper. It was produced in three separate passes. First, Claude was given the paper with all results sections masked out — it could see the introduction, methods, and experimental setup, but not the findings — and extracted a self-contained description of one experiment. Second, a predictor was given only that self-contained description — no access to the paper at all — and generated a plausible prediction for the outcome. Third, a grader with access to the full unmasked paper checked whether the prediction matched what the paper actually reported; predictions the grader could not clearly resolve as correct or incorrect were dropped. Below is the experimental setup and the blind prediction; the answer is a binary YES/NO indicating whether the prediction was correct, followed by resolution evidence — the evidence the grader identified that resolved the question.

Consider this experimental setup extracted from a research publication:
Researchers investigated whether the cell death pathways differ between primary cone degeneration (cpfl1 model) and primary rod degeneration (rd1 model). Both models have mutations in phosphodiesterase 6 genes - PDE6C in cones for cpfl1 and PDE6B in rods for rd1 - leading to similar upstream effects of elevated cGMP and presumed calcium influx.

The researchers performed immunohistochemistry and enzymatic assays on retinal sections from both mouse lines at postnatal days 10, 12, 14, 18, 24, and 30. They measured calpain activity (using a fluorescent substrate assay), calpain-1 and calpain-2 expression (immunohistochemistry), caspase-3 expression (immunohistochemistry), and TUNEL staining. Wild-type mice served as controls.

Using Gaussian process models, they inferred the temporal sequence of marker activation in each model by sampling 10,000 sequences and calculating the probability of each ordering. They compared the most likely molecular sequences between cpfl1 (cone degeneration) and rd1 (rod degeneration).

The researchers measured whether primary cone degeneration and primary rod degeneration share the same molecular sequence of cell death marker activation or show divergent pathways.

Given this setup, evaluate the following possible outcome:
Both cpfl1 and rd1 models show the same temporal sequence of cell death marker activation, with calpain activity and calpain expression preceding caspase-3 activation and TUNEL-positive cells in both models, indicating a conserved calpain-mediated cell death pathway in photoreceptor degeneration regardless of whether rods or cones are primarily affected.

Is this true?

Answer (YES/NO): NO